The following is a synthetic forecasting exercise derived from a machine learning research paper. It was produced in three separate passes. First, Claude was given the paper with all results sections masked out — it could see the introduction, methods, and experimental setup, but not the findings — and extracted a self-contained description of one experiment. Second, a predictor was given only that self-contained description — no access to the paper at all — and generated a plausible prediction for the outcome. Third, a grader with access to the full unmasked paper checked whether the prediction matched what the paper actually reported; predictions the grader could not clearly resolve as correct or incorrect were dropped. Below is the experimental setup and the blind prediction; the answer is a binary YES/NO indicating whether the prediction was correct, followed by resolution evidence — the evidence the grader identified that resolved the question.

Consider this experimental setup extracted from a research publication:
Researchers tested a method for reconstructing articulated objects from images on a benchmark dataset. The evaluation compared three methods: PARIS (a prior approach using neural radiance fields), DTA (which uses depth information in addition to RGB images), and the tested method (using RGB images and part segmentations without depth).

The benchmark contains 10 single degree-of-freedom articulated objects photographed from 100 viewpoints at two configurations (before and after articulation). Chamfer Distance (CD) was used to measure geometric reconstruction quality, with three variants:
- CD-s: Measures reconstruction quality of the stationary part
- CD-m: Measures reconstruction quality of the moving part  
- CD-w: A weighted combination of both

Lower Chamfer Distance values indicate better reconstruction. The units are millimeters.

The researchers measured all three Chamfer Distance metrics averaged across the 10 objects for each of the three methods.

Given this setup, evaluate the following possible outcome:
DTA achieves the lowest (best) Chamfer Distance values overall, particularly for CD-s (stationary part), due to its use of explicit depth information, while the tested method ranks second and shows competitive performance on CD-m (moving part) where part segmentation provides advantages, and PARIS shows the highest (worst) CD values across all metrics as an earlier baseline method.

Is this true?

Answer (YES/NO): NO